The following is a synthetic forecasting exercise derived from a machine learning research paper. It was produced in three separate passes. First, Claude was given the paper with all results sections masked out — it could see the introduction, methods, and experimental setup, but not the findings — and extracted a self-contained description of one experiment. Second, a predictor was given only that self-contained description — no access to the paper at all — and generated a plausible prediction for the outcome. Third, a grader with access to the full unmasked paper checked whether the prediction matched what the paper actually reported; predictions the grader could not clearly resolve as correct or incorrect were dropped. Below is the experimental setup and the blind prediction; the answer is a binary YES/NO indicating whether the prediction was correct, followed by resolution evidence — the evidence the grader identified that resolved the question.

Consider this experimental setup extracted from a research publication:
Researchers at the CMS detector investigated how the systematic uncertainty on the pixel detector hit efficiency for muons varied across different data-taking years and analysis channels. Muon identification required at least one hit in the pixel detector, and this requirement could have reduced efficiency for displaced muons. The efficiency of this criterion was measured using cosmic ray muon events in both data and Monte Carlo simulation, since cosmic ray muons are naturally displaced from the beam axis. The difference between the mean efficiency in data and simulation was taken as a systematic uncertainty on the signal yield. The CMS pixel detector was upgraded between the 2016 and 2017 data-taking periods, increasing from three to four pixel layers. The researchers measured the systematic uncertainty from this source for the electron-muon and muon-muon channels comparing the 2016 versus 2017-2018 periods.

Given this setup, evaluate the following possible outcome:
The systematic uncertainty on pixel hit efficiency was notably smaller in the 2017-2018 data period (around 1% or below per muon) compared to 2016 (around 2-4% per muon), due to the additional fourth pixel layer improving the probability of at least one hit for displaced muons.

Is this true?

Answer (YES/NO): NO